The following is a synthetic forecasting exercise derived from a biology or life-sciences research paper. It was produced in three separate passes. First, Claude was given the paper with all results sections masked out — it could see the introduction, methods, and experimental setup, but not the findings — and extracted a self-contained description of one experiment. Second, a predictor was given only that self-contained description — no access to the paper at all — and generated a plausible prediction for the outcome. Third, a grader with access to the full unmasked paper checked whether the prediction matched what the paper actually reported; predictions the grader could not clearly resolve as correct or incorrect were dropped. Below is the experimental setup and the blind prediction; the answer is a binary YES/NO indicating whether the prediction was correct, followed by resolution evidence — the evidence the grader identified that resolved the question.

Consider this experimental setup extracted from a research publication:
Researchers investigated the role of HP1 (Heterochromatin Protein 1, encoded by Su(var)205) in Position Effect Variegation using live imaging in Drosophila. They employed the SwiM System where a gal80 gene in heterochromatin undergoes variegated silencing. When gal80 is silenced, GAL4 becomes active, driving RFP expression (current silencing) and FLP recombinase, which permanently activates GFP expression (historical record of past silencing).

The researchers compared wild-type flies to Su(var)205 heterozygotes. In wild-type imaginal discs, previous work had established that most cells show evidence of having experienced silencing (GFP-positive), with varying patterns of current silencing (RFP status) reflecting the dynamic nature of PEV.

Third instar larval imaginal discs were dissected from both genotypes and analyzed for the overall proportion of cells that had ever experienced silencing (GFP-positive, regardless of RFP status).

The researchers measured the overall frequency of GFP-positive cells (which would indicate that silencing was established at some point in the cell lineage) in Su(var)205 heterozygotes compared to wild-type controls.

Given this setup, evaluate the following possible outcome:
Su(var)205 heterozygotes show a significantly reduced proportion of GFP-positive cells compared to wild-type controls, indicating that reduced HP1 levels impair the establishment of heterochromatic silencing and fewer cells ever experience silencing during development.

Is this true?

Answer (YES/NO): YES